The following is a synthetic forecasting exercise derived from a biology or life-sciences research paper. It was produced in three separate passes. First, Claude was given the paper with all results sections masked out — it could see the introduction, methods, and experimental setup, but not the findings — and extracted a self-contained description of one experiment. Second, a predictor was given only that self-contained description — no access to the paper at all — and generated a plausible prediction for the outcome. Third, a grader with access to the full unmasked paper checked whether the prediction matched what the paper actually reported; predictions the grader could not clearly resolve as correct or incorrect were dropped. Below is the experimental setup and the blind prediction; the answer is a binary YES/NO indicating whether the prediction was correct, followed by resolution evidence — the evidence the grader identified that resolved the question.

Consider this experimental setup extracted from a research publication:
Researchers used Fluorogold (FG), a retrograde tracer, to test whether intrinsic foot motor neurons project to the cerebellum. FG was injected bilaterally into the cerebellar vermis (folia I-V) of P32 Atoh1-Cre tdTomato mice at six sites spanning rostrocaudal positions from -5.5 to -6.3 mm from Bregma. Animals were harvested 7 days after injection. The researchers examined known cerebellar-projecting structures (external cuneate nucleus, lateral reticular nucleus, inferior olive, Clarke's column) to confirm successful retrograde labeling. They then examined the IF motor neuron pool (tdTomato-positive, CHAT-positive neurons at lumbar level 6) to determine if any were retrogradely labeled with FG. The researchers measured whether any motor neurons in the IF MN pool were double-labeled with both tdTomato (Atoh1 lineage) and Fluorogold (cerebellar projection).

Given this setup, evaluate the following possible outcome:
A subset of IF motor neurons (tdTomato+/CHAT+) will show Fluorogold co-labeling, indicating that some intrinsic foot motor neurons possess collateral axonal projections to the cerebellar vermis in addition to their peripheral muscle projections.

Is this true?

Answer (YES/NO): NO